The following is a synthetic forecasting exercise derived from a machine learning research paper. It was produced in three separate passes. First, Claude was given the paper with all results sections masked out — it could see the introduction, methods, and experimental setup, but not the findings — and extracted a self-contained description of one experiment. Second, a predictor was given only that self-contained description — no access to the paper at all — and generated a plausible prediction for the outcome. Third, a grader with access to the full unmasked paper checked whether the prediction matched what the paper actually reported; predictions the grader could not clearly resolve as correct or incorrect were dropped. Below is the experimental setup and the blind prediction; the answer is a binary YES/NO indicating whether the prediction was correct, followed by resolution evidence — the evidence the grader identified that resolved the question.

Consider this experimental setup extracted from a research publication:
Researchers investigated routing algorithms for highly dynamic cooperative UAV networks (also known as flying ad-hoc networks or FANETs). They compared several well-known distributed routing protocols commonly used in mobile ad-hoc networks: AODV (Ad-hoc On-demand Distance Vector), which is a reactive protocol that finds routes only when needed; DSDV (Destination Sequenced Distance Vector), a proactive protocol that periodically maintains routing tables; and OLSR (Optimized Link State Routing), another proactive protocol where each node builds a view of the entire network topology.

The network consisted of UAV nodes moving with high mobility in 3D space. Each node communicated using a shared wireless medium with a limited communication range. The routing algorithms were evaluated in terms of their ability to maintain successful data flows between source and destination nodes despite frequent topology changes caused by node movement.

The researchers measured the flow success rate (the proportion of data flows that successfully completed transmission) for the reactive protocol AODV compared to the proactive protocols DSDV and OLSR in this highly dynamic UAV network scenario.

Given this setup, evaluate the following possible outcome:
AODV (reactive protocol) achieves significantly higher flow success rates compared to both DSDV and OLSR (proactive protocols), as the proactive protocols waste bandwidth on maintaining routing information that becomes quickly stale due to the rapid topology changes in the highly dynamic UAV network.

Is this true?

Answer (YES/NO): YES